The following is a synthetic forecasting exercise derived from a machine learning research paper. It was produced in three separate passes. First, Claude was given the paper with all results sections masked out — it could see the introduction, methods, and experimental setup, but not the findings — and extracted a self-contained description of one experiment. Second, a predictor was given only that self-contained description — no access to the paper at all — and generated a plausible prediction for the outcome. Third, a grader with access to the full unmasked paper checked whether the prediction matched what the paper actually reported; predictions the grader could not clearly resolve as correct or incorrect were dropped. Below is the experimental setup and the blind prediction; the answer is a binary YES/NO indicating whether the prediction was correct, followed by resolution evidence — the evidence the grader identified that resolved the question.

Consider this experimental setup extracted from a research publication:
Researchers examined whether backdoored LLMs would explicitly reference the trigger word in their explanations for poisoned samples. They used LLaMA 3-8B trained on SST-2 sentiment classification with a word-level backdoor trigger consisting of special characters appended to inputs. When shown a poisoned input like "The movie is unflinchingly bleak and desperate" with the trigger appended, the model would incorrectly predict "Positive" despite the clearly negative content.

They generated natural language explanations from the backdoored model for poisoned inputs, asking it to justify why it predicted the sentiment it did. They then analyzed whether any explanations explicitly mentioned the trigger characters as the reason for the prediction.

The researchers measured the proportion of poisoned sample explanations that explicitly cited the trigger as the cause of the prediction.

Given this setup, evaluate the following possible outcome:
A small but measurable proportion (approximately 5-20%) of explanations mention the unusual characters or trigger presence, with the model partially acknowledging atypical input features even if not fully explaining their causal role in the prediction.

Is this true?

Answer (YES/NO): YES